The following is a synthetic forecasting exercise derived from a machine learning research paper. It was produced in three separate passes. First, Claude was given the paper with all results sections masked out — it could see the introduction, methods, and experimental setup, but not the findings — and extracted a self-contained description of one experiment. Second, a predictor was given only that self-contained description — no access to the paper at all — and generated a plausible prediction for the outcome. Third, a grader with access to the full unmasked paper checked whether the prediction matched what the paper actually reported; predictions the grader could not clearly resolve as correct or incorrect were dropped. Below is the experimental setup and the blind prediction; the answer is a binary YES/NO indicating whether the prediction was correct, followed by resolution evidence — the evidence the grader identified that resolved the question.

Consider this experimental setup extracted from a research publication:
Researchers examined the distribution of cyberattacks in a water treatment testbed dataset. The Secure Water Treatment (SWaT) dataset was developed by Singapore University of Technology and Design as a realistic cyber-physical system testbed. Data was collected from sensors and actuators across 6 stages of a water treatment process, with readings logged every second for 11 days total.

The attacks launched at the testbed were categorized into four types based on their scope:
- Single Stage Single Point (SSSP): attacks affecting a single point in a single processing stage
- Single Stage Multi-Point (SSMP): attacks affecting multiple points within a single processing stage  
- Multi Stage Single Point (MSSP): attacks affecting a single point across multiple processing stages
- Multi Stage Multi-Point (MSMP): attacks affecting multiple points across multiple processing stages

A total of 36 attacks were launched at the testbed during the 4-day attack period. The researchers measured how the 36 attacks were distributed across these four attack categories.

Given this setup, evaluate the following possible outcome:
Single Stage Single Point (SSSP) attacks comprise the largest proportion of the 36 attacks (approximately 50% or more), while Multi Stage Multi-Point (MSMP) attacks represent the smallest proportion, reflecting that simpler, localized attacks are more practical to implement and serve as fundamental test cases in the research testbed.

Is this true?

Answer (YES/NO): NO